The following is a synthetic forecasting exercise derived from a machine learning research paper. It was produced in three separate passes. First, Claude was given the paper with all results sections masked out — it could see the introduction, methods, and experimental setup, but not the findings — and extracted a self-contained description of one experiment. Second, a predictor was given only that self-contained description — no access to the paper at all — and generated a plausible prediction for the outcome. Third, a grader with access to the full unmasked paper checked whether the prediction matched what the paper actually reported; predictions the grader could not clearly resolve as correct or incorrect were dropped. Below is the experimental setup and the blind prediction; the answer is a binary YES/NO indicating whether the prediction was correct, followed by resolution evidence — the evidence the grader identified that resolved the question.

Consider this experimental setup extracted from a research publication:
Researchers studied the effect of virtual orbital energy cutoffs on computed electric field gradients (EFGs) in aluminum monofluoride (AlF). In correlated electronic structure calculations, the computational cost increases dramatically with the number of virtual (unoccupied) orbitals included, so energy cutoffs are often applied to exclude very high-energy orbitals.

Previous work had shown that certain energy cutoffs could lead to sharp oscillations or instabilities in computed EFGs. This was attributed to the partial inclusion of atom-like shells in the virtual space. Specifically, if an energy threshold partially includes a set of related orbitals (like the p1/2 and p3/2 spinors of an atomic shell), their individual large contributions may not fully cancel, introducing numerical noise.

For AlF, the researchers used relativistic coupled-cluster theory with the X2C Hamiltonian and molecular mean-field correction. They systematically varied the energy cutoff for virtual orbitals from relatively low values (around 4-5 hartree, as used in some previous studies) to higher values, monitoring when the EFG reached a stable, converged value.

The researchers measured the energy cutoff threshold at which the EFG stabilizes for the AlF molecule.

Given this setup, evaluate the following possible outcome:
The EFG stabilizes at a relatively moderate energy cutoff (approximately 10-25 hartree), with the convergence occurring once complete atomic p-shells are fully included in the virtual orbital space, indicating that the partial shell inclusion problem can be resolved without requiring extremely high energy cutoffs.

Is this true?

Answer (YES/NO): NO